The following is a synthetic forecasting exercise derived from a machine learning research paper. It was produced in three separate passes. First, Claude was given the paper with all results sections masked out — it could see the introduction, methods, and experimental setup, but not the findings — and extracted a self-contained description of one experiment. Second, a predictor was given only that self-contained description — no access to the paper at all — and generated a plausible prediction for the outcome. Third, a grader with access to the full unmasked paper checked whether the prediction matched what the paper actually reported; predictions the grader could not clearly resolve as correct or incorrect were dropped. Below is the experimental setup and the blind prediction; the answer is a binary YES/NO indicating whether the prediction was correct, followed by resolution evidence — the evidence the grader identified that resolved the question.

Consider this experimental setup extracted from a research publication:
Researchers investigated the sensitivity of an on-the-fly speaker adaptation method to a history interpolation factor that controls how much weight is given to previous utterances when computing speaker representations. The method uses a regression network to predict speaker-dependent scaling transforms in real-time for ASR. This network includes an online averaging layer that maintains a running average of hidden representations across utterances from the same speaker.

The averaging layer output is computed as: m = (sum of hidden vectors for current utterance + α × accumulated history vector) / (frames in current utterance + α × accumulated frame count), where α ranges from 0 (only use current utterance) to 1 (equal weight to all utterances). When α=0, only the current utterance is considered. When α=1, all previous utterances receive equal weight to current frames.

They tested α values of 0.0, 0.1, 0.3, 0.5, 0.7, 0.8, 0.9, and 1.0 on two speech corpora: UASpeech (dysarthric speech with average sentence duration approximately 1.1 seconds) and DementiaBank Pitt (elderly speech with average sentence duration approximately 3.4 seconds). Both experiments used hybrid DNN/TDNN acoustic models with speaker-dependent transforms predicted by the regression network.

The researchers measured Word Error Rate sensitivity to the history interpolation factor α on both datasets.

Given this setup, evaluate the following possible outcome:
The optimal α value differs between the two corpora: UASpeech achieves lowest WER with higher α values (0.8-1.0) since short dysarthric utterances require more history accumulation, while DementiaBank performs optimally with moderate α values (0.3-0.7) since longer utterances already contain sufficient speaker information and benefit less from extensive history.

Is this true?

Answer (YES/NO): NO